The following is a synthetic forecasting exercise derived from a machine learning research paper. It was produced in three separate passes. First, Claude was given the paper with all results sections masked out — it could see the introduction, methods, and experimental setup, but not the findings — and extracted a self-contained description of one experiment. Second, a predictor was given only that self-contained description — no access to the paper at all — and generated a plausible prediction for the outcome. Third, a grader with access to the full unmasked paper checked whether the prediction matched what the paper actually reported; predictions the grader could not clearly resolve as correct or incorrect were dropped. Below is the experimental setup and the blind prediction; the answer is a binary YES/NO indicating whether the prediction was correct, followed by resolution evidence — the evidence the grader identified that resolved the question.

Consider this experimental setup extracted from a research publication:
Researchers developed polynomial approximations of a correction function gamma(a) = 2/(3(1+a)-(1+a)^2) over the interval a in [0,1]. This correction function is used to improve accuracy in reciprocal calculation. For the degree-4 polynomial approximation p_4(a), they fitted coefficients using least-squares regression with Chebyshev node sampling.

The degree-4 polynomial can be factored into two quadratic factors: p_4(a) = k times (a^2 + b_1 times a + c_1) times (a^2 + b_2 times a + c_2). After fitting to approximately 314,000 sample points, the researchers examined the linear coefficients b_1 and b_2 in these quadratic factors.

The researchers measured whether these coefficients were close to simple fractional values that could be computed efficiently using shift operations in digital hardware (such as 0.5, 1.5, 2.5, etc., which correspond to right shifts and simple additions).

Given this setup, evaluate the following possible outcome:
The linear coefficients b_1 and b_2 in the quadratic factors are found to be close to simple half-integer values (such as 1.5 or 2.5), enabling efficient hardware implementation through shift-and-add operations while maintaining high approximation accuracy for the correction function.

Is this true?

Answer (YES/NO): YES